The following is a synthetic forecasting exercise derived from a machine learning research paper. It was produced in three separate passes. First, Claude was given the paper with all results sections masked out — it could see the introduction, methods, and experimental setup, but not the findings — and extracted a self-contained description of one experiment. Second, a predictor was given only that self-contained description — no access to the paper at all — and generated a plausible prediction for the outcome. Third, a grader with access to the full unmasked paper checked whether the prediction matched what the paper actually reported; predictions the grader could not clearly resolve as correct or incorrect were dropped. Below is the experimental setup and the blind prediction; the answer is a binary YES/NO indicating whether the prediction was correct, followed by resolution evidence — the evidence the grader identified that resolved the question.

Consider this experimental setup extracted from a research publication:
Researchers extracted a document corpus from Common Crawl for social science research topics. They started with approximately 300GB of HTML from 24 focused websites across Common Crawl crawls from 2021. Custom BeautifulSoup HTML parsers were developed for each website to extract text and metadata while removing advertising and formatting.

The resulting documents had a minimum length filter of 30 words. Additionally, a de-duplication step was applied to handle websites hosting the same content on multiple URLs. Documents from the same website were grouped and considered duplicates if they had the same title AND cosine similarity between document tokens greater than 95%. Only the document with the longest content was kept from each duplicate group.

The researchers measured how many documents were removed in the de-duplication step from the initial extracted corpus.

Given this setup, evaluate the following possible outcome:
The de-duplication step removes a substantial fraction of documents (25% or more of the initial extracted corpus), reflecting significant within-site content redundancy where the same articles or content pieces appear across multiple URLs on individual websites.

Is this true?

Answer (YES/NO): NO